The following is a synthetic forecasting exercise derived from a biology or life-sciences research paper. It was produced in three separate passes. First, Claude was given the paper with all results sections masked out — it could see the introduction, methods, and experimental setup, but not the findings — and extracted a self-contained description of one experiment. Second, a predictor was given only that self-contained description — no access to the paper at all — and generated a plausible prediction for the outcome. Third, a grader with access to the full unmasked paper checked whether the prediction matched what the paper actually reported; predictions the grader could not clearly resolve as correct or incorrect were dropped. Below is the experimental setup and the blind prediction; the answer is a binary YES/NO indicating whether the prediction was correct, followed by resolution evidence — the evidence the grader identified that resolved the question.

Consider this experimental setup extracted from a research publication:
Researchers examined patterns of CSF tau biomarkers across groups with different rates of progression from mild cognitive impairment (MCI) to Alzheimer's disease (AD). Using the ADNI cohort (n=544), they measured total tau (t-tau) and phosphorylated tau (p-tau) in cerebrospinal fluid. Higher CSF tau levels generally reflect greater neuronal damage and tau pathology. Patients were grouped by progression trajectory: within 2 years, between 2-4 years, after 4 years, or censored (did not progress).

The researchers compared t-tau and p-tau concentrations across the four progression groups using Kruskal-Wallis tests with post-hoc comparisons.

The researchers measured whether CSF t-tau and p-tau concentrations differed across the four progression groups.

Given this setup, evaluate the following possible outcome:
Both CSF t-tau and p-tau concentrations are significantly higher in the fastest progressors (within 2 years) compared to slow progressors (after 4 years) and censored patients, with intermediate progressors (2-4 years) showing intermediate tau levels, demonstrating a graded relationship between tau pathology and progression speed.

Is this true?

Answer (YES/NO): NO